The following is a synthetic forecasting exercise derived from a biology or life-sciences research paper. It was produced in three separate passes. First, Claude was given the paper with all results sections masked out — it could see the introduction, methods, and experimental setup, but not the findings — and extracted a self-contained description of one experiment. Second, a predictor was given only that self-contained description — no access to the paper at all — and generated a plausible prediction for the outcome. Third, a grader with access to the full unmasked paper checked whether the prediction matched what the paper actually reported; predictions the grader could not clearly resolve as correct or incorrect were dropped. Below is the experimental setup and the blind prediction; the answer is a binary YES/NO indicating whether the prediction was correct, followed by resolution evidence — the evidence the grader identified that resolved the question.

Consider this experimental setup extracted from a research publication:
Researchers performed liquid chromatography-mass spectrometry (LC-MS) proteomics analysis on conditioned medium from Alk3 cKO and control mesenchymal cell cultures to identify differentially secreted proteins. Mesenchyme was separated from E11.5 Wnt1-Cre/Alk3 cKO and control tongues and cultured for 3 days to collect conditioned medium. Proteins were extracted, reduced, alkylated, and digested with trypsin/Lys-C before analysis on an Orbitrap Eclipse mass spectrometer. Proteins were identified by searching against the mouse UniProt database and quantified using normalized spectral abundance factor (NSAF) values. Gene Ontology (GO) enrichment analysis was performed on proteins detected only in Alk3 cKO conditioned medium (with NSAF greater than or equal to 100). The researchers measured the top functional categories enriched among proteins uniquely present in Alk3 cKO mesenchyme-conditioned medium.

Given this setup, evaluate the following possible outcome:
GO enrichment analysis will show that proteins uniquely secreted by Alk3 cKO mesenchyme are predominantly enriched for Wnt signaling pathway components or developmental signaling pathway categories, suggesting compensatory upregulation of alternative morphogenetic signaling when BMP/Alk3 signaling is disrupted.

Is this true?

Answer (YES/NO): NO